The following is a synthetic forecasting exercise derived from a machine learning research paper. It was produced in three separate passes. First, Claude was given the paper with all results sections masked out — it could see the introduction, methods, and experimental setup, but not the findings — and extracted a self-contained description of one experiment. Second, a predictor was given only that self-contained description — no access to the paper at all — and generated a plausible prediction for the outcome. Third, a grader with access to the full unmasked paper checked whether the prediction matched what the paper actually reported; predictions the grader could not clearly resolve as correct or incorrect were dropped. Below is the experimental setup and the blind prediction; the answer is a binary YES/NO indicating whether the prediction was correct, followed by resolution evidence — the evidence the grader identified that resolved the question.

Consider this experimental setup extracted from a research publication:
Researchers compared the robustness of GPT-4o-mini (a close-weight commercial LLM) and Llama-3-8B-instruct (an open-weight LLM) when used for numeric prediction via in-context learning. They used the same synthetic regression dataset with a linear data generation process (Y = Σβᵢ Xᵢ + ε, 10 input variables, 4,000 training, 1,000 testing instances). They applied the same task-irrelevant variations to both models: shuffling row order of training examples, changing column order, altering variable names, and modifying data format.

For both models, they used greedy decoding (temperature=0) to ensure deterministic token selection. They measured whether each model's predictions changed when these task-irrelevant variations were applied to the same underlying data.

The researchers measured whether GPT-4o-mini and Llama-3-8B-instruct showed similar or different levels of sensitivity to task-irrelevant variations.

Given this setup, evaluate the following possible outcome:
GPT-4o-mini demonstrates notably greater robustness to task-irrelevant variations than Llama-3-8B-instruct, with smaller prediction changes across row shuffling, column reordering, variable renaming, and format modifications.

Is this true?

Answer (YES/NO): NO